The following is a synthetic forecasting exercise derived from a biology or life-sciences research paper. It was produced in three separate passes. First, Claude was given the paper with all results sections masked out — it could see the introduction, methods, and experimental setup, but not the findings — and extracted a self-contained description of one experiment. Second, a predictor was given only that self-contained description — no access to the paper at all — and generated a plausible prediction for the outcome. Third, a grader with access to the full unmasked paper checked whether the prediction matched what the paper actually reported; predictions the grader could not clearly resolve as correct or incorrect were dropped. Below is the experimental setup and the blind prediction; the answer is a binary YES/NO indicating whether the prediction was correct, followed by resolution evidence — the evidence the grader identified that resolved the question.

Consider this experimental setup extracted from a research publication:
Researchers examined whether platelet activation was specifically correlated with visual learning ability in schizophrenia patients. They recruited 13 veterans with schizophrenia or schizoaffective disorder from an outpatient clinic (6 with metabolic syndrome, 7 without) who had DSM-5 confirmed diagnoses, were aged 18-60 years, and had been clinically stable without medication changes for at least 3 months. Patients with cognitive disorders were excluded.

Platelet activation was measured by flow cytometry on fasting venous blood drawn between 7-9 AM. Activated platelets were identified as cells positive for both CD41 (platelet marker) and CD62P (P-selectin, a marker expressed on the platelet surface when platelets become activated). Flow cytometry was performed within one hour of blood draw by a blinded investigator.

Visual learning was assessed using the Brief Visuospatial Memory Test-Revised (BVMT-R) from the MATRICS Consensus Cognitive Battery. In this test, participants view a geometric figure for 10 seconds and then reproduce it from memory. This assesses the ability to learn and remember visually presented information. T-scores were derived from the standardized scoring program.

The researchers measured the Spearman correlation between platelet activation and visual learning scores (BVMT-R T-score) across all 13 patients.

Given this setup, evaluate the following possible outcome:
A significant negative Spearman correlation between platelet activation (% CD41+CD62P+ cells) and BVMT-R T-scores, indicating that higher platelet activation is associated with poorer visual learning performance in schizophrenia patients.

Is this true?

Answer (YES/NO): NO